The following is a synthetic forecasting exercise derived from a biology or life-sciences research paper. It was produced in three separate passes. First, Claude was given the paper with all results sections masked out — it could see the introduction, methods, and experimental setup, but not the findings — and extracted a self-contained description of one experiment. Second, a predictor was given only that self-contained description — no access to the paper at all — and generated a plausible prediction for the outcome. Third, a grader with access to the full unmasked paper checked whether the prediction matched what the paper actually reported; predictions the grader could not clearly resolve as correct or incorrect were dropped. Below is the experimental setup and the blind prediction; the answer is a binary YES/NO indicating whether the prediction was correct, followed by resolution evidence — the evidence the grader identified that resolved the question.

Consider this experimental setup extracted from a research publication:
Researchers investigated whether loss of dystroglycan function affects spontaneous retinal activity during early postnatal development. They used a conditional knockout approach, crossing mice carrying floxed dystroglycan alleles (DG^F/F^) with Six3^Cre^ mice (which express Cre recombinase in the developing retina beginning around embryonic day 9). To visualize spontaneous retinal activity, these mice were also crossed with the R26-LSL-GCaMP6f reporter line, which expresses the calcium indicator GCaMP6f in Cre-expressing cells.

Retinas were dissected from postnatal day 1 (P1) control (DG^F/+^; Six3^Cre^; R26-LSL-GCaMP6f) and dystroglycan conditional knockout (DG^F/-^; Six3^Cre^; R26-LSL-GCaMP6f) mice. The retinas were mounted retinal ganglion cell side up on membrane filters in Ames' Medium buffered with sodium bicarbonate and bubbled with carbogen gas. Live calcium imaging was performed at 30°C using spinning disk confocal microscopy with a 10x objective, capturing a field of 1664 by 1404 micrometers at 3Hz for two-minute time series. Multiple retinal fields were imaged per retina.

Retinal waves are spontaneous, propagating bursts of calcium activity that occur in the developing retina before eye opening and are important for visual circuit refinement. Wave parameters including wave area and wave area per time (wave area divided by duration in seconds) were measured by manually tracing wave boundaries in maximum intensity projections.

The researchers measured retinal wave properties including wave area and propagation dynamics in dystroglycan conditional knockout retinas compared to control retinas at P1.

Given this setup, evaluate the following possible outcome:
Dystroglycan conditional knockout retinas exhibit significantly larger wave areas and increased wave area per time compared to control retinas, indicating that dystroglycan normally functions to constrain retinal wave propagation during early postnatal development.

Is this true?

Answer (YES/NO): NO